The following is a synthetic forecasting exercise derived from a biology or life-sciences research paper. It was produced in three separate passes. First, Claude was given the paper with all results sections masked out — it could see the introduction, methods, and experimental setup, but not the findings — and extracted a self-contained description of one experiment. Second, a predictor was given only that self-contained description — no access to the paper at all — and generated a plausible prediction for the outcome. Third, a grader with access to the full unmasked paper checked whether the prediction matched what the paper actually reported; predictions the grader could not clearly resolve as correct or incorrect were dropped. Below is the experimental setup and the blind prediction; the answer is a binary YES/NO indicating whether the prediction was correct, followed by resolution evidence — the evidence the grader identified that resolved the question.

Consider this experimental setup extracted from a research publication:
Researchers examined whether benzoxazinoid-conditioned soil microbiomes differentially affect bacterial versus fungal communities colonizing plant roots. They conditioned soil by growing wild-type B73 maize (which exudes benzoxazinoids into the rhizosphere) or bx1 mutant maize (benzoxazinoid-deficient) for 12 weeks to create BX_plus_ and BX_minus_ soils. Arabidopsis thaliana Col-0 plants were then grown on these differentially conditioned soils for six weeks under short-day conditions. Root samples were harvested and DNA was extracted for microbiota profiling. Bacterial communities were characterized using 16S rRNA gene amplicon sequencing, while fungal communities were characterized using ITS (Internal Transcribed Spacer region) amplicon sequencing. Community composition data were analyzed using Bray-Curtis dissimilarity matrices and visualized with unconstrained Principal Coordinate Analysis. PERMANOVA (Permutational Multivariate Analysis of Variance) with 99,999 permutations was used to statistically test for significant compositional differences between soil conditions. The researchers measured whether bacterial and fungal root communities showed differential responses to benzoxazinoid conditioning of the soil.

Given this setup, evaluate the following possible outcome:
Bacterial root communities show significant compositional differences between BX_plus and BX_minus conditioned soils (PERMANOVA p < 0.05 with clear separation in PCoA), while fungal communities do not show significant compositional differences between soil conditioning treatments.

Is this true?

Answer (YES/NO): YES